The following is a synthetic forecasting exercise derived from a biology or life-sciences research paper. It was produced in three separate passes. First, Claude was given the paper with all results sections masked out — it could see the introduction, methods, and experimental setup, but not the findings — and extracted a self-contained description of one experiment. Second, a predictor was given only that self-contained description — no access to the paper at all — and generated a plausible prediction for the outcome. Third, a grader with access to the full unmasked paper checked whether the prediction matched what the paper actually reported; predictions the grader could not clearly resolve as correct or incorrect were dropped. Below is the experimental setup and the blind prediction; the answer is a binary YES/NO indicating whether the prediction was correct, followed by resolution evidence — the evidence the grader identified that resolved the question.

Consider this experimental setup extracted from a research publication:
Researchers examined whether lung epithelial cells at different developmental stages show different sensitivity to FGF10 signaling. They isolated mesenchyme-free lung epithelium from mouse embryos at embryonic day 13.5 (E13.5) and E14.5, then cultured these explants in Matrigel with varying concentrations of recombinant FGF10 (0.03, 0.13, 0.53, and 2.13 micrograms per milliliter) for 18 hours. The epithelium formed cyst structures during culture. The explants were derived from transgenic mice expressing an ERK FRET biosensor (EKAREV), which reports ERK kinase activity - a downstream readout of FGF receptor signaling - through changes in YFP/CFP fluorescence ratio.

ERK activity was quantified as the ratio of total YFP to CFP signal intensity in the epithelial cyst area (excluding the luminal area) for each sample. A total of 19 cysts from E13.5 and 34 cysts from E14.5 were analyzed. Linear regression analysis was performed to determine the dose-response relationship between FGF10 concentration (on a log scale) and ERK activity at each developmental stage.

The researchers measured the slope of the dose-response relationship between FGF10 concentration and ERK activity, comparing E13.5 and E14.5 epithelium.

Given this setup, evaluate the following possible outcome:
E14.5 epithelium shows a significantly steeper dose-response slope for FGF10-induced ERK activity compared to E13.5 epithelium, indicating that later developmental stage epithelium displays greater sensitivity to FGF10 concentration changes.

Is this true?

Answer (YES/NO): NO